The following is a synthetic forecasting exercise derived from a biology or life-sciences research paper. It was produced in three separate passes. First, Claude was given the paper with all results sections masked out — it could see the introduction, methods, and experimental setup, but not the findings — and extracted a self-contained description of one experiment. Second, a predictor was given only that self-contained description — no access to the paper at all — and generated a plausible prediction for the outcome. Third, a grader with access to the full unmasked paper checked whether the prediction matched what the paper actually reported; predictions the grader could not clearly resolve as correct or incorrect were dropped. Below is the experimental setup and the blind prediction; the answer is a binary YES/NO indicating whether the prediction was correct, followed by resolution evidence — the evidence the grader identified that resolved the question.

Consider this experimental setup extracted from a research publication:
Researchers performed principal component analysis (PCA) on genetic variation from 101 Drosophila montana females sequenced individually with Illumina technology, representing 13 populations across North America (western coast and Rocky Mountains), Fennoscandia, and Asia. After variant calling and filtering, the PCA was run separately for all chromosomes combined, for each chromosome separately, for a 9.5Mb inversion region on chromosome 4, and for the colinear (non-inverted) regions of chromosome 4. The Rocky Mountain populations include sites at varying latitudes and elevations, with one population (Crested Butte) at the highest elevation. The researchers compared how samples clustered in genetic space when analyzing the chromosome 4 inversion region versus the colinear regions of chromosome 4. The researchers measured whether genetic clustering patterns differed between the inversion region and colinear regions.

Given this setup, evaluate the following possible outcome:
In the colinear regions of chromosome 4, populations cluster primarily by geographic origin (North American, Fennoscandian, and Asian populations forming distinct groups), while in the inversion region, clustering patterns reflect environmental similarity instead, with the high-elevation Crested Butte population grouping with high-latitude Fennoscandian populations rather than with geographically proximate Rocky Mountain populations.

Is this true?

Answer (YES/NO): NO